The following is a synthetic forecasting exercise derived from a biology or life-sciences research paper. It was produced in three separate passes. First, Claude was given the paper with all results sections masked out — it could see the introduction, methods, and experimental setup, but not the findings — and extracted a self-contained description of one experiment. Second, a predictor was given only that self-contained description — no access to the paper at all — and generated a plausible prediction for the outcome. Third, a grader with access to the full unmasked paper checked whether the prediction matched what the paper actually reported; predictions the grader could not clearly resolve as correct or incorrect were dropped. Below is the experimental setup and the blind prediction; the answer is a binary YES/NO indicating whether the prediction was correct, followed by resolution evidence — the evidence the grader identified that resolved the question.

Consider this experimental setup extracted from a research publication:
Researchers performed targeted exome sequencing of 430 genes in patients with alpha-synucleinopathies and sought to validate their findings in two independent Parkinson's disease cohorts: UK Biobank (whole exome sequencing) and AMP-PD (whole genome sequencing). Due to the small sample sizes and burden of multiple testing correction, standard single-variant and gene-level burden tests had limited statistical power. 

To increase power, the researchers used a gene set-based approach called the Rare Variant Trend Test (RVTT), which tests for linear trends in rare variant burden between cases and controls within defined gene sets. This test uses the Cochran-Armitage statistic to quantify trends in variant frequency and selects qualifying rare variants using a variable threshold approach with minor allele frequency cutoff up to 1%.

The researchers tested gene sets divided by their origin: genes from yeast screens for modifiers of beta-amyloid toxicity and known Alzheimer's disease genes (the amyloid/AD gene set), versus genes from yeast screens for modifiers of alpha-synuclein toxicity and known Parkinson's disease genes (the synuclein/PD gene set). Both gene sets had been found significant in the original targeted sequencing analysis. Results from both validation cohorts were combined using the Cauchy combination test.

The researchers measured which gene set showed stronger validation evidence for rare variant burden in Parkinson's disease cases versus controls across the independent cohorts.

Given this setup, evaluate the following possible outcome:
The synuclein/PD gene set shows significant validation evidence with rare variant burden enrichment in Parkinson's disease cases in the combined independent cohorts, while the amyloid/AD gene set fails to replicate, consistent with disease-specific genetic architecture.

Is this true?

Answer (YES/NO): NO